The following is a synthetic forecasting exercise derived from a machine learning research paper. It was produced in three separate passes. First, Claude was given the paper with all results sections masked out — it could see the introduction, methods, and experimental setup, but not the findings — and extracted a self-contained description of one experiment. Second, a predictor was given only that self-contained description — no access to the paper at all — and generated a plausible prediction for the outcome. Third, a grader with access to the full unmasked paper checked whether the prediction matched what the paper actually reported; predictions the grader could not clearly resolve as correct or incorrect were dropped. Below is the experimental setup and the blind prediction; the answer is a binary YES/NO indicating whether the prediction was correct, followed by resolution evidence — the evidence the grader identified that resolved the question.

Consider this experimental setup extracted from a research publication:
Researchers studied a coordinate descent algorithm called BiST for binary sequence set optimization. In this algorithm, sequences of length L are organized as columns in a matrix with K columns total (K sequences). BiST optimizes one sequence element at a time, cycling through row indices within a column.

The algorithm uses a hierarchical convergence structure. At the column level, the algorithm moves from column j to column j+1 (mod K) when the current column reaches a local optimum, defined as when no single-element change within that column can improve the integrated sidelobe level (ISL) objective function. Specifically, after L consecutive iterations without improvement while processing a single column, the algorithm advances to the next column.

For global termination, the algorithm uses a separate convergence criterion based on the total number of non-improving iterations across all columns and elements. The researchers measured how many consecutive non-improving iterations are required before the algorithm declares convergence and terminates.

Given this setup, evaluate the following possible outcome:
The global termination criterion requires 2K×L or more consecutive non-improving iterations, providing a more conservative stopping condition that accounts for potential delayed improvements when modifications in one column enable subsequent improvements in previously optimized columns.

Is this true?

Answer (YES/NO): NO